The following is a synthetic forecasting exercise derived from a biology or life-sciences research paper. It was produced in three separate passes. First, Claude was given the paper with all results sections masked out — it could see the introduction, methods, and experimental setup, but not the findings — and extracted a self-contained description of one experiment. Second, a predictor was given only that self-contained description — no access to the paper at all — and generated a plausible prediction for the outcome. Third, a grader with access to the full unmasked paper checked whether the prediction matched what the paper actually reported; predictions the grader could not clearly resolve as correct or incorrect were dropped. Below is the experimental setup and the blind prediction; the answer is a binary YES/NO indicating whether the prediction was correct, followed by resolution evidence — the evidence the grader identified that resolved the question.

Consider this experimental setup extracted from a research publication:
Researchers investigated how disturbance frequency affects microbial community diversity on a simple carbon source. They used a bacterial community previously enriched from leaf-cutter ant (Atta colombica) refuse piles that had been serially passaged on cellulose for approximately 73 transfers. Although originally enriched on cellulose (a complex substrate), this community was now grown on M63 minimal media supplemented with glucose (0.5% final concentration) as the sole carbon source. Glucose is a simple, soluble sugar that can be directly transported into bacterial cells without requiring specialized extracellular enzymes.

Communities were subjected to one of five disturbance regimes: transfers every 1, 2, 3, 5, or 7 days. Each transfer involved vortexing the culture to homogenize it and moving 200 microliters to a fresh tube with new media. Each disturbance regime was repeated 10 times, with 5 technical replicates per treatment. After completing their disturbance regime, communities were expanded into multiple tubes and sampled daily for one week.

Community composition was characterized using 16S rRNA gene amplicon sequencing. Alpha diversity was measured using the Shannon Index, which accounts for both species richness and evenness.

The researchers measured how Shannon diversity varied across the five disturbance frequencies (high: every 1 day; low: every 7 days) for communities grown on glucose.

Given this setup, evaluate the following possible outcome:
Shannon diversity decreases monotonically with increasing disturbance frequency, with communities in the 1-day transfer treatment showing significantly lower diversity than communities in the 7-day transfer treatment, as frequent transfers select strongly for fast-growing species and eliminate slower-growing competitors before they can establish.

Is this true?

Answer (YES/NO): NO